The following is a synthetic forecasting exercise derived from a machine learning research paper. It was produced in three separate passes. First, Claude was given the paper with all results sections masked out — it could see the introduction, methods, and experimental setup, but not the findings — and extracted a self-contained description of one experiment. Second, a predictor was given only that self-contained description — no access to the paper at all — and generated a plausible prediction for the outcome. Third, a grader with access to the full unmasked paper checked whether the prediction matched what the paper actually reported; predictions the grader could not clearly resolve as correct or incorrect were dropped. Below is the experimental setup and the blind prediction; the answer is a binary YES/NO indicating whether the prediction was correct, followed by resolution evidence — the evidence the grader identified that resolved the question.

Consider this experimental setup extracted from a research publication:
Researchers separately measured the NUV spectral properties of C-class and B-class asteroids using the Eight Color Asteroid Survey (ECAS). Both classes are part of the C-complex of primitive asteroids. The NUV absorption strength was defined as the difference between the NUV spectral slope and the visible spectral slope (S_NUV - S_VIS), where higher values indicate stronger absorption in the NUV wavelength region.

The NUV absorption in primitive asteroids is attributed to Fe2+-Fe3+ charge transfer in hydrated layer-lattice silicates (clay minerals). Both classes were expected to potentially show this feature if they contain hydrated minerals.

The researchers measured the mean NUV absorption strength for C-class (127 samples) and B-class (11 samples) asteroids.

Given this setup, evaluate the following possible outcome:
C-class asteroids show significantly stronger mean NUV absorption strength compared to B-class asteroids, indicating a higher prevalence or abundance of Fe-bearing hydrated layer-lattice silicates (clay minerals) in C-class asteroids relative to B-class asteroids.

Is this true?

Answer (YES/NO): NO